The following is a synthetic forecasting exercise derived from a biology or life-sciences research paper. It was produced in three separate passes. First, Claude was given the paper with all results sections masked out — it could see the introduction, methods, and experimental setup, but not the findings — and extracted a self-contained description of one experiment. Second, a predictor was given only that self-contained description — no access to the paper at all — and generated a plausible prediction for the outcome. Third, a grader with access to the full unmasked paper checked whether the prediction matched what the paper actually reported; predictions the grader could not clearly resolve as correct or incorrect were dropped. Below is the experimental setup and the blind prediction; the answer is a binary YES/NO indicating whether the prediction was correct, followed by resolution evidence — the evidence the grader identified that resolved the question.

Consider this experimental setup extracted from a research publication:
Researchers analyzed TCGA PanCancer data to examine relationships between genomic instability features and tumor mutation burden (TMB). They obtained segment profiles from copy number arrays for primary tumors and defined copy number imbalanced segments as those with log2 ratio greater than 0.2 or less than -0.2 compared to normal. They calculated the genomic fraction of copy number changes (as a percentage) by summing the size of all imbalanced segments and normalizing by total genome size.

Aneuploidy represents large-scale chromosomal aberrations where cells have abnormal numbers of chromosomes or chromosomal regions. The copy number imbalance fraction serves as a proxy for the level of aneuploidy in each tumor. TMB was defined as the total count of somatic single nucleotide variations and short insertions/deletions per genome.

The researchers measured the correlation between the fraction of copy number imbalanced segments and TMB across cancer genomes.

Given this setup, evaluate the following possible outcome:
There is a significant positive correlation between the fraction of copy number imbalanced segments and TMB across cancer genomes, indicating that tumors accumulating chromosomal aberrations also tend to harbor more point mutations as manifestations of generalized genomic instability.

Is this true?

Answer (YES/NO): YES